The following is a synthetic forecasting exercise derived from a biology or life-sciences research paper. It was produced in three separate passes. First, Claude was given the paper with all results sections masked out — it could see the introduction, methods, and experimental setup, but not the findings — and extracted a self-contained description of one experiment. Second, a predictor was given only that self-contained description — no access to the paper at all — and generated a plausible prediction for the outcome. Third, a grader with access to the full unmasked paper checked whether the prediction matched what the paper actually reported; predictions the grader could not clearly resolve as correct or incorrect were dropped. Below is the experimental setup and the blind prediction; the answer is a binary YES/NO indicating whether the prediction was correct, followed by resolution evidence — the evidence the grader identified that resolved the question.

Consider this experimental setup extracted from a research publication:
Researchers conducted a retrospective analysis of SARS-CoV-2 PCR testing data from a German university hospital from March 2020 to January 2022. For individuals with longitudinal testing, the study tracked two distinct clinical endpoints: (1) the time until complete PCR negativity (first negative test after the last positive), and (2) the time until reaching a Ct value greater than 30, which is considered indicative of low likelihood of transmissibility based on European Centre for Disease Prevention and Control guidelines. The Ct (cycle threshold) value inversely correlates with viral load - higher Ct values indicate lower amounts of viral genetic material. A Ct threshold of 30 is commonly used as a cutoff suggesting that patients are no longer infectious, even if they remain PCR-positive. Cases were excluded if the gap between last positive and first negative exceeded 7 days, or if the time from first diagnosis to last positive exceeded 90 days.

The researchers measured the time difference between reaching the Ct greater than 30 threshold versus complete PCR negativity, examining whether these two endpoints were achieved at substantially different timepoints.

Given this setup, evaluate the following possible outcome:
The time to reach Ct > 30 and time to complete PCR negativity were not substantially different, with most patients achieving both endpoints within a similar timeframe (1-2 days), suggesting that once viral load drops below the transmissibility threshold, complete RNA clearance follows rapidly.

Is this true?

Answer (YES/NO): NO